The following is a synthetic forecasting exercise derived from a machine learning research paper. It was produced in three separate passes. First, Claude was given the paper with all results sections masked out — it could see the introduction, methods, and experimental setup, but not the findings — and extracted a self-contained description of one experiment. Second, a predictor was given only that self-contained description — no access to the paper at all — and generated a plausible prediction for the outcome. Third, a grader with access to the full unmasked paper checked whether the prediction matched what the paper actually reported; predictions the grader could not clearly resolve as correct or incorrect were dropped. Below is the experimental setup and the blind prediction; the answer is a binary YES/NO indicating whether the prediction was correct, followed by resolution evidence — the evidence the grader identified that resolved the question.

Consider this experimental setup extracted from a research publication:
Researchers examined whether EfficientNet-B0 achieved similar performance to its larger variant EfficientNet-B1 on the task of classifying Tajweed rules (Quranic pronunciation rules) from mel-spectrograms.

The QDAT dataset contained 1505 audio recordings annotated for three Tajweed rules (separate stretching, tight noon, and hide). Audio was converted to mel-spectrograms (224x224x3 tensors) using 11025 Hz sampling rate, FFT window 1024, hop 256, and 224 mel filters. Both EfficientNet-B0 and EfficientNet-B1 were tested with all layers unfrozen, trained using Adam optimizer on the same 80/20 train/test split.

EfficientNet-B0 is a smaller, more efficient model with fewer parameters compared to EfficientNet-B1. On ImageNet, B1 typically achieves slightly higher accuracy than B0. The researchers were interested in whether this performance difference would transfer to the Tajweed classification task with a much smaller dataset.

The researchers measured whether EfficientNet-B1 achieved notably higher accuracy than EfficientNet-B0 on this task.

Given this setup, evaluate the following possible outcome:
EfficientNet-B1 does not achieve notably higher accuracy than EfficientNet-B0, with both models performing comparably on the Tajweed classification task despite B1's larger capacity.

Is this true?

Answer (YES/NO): YES